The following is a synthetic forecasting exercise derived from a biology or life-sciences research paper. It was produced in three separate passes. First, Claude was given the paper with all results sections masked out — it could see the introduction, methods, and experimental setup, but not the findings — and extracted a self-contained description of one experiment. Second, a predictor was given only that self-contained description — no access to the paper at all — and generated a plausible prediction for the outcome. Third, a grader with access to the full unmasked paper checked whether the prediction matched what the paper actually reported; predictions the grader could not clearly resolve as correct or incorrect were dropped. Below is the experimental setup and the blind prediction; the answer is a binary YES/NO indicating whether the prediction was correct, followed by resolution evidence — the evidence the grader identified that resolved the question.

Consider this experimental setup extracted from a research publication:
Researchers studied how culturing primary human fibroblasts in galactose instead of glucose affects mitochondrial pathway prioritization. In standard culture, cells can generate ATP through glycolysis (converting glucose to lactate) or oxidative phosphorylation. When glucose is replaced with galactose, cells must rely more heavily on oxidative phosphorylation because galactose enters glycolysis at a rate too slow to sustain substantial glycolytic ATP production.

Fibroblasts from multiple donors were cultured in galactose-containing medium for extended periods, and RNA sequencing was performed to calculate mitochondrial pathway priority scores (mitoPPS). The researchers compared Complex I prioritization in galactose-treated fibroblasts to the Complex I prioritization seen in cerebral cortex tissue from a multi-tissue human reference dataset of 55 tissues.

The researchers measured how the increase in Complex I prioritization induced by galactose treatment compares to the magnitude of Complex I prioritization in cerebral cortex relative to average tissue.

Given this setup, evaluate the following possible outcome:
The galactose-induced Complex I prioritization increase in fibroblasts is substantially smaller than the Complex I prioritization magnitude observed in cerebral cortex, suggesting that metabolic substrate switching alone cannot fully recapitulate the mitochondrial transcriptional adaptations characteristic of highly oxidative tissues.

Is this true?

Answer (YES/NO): YES